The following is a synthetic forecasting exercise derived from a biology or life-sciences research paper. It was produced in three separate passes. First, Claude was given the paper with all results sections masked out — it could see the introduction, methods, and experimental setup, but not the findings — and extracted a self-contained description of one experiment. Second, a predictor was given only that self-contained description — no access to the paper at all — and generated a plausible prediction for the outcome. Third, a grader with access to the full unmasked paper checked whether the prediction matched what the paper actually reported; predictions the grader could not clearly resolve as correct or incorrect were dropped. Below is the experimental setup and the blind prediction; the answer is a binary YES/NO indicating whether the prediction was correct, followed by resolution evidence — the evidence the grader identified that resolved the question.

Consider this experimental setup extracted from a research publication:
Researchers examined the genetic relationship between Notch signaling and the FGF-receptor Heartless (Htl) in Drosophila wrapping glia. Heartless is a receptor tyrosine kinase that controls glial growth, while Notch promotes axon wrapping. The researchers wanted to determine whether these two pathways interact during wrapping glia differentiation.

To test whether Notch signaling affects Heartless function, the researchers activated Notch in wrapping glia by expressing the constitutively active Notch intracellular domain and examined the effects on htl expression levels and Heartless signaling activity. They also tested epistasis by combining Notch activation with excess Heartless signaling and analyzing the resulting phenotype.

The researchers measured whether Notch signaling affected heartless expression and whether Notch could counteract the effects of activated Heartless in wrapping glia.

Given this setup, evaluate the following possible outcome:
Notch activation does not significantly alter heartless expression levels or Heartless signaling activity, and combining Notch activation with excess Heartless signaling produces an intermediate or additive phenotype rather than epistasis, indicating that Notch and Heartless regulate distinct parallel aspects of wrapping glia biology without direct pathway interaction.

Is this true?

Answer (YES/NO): NO